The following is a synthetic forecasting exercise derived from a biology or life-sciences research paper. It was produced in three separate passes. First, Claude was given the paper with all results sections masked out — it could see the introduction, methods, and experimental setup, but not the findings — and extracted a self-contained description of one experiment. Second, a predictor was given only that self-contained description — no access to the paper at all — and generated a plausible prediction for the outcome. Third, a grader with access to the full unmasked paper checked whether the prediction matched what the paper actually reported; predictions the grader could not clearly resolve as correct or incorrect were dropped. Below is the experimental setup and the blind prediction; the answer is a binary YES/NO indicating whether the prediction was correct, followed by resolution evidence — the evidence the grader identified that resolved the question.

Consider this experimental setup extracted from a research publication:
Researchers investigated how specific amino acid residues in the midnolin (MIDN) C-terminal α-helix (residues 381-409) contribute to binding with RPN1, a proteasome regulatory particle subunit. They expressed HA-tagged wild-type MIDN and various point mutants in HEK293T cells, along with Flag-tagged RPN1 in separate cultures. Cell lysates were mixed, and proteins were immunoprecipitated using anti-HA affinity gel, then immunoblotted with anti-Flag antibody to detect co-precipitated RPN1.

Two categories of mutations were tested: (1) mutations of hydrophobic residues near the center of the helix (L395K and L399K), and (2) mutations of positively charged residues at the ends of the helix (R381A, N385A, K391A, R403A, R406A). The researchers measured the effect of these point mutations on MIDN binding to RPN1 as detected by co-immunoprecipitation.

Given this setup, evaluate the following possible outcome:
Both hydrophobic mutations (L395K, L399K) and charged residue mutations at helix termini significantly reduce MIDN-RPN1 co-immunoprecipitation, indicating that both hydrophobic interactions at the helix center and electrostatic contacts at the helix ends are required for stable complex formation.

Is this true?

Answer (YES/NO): NO